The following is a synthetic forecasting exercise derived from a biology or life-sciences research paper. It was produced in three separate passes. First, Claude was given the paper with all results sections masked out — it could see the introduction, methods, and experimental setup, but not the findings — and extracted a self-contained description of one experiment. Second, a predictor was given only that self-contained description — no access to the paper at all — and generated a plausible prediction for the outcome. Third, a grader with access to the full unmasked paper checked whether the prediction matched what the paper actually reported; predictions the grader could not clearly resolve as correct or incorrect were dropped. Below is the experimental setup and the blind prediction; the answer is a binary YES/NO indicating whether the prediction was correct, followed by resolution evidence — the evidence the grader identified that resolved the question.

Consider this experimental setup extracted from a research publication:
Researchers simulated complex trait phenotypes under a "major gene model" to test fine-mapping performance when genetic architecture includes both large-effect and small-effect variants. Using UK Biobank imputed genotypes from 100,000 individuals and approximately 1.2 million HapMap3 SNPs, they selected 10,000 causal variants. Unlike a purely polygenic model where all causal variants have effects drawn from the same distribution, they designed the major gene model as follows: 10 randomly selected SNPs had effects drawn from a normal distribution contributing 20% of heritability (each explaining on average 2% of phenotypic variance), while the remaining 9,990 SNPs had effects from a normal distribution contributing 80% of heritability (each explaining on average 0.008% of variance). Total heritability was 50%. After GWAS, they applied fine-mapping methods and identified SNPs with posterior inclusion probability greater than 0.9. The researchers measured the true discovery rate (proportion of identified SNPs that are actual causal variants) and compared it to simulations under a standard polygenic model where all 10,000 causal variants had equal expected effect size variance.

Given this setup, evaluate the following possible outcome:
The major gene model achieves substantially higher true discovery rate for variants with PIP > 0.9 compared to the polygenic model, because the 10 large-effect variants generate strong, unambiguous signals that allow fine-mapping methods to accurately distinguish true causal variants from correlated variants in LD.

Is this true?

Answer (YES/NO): NO